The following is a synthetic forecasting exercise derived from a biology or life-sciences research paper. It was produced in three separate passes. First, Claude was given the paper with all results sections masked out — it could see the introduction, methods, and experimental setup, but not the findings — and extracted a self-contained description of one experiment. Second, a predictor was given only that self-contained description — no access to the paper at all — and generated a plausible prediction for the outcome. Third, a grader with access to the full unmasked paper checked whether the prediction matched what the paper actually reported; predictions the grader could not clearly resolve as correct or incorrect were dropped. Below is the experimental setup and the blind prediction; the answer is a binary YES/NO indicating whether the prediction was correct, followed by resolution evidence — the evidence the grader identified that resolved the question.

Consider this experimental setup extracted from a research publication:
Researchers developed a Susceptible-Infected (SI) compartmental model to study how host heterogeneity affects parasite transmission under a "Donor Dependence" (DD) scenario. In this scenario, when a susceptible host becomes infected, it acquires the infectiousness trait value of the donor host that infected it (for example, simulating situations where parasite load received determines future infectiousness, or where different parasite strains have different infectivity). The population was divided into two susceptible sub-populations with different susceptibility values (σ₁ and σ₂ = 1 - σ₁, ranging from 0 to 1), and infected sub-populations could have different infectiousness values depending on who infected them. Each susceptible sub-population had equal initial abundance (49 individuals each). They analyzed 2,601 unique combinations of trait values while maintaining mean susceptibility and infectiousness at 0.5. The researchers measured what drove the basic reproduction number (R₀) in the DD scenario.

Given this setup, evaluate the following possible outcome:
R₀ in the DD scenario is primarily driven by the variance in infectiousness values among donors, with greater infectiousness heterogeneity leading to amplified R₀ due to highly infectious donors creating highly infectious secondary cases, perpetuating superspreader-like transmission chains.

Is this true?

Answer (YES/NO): NO